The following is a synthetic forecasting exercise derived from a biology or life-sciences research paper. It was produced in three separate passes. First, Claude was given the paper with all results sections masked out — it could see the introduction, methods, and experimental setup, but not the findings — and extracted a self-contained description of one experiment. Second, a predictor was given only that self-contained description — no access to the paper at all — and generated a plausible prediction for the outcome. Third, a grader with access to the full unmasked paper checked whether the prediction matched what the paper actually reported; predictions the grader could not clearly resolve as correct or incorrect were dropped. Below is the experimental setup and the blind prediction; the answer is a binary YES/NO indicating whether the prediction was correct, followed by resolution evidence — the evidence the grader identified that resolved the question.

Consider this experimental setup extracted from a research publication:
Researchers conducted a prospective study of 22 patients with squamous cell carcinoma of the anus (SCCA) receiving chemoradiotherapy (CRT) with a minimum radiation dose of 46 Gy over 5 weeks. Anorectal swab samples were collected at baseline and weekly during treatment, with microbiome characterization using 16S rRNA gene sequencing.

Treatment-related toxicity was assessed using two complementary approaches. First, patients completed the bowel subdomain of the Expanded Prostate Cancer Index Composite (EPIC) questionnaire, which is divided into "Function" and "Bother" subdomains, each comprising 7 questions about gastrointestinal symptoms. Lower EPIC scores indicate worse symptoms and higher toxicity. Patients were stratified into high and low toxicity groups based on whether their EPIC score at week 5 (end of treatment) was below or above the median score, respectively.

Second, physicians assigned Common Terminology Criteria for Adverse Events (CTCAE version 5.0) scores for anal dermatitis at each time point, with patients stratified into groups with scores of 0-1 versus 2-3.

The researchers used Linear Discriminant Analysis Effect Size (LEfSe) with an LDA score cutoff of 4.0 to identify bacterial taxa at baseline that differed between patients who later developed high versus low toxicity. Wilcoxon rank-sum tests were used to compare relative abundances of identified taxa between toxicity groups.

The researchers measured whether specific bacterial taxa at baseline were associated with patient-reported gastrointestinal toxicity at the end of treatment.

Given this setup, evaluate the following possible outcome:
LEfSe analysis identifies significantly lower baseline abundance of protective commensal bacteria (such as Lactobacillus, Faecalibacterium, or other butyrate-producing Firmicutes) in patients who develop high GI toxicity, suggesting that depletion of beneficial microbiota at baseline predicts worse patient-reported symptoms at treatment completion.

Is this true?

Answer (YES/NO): NO